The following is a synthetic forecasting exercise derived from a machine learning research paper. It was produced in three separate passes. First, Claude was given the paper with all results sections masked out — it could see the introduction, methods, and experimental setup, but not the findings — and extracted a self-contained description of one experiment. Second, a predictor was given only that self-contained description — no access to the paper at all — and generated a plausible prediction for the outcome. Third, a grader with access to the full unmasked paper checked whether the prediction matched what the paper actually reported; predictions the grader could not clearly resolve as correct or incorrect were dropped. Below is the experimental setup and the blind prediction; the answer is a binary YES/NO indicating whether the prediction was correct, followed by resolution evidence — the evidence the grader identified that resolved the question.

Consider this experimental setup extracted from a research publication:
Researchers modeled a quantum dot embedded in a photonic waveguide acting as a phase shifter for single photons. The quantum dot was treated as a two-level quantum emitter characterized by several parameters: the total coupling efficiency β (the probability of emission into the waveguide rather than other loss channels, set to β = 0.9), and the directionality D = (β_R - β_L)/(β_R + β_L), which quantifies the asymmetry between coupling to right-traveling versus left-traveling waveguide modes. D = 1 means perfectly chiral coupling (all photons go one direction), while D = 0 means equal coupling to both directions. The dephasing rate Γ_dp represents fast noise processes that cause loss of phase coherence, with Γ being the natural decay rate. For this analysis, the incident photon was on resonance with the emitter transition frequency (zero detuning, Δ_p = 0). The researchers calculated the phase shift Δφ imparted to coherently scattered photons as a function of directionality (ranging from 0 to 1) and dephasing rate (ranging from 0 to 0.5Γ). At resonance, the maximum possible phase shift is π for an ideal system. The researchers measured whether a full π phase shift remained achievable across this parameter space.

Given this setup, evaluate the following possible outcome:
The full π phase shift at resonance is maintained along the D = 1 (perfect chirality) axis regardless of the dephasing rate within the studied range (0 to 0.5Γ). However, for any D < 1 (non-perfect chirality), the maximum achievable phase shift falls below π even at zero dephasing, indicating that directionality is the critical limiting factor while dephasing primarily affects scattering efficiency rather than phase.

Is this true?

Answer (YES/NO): NO